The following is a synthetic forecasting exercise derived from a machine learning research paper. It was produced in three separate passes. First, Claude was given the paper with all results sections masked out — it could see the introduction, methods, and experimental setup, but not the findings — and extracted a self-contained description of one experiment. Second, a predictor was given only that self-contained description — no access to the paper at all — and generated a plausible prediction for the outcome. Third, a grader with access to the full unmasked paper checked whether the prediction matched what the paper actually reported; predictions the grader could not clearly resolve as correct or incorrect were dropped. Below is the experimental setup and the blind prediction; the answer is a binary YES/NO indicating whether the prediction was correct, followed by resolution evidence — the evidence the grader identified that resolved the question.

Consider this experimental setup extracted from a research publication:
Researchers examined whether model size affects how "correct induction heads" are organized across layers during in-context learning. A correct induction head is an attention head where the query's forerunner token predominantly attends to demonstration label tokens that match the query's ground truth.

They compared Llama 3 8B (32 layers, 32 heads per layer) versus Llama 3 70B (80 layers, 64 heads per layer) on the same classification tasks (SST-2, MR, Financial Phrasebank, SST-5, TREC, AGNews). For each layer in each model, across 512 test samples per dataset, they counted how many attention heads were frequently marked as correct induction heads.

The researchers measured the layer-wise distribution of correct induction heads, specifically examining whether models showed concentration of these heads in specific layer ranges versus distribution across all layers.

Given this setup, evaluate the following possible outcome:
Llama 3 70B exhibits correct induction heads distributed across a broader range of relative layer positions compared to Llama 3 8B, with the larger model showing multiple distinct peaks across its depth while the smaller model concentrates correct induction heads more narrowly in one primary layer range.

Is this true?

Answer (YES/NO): NO